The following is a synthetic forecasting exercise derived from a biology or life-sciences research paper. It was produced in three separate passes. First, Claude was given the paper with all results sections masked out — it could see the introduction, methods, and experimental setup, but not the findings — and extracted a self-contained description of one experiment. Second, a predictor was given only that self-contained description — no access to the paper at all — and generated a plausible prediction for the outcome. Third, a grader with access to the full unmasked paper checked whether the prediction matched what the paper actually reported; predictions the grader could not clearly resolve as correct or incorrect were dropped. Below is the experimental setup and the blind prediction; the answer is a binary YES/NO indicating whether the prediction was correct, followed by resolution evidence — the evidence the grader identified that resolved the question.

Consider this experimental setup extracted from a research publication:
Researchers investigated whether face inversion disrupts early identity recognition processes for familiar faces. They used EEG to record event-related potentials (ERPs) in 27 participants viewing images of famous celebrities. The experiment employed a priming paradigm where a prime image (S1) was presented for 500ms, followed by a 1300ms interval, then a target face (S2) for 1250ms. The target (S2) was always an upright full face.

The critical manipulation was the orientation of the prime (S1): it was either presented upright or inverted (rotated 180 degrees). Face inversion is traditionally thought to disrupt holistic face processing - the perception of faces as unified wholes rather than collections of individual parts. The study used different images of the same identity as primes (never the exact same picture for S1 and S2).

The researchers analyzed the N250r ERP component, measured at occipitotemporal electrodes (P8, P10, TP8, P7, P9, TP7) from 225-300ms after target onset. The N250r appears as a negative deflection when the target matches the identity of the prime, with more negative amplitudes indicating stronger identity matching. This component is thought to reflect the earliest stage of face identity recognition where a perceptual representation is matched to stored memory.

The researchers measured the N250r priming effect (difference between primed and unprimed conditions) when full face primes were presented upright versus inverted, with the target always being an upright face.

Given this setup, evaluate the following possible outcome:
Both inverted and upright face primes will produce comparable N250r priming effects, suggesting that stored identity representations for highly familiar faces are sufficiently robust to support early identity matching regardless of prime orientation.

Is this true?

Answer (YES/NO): YES